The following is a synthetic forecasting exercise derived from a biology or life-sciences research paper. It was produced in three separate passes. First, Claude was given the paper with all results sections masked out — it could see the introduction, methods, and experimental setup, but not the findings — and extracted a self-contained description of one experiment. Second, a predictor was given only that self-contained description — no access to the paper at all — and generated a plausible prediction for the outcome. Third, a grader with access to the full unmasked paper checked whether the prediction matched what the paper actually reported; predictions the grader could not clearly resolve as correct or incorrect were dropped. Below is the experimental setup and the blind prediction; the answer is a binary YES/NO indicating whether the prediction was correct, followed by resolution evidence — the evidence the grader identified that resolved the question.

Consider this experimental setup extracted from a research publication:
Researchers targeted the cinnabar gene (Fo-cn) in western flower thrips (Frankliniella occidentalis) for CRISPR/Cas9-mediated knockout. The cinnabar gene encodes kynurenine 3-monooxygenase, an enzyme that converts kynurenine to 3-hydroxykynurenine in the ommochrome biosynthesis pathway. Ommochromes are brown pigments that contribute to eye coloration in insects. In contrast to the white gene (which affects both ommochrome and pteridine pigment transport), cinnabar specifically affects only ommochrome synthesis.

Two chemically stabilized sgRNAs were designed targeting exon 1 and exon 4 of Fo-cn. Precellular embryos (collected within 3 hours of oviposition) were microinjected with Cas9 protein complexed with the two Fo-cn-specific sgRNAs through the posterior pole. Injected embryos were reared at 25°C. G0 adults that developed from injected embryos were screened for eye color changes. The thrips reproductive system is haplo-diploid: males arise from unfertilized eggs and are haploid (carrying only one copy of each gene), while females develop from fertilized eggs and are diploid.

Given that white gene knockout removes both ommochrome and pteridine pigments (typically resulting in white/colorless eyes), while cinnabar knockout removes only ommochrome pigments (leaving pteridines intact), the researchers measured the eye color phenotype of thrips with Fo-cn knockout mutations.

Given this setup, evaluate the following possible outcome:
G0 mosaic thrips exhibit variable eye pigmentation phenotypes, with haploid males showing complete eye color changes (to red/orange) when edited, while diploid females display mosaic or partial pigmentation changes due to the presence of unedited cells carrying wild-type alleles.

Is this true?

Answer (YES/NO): NO